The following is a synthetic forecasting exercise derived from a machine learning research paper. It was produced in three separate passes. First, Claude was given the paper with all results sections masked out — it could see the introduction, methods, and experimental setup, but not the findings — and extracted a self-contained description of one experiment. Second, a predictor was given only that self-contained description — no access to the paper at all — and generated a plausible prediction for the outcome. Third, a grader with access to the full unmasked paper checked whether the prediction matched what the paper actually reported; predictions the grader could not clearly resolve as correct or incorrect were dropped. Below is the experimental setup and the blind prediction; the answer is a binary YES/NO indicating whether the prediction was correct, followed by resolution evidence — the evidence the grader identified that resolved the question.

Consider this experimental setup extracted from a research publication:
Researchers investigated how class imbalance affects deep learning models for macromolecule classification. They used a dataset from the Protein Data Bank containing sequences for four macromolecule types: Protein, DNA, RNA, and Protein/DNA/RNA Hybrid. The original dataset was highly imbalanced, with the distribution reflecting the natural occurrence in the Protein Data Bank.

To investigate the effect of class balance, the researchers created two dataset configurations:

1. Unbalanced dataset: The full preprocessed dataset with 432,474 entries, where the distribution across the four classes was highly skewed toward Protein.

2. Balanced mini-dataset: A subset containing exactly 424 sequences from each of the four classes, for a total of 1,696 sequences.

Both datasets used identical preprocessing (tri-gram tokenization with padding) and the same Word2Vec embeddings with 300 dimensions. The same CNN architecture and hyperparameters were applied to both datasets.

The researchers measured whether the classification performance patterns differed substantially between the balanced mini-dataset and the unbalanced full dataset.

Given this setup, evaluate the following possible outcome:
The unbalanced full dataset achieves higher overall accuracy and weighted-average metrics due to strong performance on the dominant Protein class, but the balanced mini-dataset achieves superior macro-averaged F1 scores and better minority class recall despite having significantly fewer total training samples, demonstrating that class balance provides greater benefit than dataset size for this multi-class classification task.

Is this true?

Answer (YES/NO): NO